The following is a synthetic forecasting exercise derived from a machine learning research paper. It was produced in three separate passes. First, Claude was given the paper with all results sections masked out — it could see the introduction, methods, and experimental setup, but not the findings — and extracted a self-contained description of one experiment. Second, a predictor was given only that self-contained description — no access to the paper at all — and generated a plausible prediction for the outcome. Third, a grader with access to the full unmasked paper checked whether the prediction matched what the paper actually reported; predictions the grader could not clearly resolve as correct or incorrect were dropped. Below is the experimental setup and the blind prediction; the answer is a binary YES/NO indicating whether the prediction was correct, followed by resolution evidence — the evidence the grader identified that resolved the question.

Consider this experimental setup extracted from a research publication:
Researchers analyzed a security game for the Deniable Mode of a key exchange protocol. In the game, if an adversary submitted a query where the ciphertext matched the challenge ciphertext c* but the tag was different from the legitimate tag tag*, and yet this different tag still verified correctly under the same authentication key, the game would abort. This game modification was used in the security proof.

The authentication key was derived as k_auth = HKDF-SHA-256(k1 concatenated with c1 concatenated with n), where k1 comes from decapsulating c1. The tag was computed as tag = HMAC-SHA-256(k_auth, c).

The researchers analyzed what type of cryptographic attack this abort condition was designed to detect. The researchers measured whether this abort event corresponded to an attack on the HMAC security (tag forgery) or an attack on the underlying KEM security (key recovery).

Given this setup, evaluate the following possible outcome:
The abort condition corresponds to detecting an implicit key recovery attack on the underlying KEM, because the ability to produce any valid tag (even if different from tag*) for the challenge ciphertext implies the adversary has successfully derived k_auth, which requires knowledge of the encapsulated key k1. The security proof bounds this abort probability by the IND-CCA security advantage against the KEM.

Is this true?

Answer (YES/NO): NO